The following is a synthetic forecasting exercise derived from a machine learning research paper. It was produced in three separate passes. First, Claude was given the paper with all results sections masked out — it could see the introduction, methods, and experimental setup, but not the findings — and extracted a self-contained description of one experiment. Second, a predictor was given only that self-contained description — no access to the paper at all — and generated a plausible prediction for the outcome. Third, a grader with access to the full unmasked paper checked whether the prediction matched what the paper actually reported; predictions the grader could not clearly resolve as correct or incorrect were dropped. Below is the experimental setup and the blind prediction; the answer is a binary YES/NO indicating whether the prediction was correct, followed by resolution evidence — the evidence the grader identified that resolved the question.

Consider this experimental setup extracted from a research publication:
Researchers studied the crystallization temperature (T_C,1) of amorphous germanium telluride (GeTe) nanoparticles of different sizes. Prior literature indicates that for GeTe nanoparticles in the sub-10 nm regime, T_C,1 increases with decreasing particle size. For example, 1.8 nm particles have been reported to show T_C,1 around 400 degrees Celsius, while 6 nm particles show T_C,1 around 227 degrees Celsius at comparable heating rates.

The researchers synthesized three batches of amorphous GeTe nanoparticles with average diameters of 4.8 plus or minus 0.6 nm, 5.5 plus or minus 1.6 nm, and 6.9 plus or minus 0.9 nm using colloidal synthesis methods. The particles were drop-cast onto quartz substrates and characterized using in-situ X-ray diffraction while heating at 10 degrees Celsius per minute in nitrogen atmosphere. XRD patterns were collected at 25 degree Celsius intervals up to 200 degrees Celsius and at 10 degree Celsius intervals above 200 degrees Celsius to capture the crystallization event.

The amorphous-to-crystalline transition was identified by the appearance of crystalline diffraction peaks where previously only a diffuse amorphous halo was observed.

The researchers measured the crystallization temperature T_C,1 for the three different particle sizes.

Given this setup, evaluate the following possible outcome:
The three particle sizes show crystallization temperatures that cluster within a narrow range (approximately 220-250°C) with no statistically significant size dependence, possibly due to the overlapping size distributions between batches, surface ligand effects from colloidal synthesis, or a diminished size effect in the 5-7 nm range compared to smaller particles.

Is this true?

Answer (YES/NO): NO